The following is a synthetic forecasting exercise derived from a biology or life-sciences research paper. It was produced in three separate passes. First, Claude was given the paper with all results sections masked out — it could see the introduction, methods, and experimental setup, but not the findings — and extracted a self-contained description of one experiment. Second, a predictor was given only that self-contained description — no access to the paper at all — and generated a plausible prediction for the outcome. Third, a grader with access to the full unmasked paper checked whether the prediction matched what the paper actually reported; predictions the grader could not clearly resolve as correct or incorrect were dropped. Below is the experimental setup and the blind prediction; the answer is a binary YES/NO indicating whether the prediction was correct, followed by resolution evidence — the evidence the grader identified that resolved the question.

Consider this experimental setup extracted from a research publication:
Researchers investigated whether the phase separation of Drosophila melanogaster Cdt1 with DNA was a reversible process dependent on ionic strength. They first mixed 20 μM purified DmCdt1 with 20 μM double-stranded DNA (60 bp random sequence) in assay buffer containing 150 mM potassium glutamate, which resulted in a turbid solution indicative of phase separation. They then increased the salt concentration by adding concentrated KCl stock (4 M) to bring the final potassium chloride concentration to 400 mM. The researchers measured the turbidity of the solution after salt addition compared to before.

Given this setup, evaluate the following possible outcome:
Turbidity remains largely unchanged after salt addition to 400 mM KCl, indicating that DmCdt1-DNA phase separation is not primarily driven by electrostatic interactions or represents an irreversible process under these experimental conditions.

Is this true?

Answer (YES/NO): NO